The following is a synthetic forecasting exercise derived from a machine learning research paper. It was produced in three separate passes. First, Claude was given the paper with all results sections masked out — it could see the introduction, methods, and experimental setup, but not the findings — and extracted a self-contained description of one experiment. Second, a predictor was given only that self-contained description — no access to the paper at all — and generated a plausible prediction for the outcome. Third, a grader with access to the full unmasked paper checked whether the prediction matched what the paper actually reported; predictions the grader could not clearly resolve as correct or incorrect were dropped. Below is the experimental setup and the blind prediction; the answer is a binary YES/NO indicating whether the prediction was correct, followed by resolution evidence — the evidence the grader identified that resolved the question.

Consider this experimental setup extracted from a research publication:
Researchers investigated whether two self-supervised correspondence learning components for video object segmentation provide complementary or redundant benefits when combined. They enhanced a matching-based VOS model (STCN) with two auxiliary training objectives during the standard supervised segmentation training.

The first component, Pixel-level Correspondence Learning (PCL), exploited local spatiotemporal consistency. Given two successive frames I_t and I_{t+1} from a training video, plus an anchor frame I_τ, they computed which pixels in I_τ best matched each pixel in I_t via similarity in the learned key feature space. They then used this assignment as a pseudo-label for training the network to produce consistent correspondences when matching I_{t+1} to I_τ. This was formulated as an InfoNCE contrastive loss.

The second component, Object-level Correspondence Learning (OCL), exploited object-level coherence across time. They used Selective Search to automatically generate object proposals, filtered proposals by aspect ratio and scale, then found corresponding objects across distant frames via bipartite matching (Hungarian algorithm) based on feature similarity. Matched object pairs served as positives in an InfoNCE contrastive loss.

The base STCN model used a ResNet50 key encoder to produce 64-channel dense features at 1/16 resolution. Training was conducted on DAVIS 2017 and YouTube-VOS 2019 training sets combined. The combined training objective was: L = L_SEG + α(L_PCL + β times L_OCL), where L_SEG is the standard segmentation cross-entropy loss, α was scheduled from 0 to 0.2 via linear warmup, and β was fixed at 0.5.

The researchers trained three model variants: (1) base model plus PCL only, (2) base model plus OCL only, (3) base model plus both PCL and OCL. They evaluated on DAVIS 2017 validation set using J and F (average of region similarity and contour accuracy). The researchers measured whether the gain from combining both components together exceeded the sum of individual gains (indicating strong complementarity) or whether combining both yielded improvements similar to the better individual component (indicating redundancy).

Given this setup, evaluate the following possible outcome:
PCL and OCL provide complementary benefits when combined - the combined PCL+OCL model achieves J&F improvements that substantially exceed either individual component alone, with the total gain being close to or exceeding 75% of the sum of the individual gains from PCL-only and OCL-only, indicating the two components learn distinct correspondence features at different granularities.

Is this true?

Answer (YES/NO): YES